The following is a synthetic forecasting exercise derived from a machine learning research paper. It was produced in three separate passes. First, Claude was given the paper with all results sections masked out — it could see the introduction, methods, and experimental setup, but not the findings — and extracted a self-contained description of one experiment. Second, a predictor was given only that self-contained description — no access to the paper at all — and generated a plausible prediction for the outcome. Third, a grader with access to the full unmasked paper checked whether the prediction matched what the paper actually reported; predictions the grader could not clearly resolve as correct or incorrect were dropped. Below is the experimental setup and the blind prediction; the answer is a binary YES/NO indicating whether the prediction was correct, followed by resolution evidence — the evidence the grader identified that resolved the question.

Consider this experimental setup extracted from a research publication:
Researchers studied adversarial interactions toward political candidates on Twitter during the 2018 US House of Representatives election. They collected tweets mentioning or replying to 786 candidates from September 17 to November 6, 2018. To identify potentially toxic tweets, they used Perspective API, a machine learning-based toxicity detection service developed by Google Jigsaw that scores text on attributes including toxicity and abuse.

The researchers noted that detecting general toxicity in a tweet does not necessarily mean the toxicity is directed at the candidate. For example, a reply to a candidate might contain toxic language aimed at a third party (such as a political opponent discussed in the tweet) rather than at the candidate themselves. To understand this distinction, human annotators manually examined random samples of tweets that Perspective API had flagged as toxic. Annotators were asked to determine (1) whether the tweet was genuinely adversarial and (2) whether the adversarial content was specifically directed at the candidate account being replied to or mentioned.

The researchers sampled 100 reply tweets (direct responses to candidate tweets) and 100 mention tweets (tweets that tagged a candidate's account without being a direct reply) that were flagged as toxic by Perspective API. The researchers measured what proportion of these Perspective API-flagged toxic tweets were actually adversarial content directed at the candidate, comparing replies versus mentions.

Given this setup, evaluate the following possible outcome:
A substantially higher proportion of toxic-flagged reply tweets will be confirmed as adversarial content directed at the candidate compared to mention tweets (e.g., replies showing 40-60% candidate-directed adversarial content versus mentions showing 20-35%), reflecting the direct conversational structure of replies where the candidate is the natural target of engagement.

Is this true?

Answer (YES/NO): NO